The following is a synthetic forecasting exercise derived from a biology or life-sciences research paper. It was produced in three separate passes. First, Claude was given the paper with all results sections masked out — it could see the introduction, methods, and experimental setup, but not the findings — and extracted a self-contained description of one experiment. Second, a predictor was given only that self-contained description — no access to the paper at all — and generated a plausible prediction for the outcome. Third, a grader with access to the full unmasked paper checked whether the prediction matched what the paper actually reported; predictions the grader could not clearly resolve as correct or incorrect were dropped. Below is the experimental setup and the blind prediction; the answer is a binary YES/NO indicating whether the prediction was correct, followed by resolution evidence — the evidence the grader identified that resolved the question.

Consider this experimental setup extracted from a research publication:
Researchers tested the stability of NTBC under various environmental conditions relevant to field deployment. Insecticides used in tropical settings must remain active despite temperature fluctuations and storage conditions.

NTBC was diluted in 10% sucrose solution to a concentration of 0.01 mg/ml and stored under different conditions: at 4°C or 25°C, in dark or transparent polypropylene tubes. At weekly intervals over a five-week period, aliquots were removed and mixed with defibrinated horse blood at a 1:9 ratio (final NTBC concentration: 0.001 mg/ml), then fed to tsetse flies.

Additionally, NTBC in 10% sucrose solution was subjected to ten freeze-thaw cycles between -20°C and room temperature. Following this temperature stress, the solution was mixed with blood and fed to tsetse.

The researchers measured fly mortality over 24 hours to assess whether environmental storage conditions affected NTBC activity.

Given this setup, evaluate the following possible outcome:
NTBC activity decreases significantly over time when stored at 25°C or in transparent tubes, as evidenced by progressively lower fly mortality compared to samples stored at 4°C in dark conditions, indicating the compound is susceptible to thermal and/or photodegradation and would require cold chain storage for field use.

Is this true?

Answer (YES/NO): NO